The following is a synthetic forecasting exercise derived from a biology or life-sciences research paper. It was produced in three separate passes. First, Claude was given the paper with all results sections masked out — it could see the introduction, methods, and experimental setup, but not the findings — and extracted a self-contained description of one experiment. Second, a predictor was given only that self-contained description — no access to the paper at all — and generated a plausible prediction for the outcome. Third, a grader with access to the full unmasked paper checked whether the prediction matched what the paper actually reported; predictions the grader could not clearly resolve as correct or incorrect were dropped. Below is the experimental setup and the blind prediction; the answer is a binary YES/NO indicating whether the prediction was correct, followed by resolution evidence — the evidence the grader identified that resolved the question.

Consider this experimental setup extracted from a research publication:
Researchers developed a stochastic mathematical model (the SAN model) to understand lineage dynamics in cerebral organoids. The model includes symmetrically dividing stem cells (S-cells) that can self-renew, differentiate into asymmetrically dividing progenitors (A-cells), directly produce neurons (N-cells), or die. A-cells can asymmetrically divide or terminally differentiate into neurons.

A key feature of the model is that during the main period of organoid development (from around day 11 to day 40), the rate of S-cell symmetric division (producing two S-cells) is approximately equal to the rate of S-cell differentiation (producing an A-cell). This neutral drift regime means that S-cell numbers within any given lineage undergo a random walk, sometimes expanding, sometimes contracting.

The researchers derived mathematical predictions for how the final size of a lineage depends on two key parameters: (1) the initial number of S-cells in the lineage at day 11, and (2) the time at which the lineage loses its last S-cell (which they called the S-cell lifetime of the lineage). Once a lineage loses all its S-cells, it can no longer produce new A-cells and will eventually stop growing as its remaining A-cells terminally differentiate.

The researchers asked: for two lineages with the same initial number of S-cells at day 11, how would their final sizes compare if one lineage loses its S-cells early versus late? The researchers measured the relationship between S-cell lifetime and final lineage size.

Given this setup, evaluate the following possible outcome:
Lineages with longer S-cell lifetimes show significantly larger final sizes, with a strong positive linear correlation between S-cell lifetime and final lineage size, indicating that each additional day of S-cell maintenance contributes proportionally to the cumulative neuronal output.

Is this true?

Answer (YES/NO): NO